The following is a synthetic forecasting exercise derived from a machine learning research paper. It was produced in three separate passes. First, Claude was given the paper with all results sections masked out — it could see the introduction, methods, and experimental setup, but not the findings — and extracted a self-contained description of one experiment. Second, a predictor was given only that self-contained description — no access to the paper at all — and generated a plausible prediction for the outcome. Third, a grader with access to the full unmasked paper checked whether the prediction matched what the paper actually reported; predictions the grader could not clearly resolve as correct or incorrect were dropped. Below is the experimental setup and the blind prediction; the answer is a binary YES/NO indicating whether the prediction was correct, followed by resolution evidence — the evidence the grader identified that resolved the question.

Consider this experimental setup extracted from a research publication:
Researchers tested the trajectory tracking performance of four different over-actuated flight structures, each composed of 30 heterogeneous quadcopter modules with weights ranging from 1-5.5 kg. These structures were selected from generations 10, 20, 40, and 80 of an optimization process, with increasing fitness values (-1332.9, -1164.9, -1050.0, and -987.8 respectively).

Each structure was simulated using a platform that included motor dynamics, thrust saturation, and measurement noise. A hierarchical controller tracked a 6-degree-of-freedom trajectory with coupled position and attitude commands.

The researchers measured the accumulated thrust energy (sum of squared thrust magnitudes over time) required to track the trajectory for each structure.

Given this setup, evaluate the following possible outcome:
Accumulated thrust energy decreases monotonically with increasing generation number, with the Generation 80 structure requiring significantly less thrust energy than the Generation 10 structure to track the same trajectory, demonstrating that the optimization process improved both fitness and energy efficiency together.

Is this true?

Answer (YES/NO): NO